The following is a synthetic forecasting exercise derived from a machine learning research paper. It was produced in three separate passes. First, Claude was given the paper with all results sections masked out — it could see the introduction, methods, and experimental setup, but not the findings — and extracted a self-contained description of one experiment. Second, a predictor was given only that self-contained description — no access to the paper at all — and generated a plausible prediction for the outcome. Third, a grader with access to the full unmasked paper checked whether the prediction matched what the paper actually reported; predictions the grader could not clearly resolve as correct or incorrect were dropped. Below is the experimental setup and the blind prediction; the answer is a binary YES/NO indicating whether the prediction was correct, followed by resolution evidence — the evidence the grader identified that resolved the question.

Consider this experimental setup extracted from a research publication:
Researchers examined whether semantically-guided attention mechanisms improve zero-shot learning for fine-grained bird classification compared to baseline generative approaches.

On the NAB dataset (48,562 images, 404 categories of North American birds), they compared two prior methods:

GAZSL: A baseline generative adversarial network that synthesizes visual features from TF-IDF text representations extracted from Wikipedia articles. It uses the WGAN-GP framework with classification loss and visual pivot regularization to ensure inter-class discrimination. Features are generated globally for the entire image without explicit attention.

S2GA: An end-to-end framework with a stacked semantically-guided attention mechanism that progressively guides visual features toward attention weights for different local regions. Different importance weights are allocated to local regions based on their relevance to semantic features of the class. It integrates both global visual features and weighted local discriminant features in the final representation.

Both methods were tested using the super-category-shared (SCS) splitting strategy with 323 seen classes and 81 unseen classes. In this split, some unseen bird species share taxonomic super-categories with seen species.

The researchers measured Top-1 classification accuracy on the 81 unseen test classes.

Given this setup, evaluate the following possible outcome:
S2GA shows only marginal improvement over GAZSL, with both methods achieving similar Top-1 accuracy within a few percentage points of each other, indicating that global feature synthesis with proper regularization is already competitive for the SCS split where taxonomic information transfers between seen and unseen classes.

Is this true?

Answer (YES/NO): NO